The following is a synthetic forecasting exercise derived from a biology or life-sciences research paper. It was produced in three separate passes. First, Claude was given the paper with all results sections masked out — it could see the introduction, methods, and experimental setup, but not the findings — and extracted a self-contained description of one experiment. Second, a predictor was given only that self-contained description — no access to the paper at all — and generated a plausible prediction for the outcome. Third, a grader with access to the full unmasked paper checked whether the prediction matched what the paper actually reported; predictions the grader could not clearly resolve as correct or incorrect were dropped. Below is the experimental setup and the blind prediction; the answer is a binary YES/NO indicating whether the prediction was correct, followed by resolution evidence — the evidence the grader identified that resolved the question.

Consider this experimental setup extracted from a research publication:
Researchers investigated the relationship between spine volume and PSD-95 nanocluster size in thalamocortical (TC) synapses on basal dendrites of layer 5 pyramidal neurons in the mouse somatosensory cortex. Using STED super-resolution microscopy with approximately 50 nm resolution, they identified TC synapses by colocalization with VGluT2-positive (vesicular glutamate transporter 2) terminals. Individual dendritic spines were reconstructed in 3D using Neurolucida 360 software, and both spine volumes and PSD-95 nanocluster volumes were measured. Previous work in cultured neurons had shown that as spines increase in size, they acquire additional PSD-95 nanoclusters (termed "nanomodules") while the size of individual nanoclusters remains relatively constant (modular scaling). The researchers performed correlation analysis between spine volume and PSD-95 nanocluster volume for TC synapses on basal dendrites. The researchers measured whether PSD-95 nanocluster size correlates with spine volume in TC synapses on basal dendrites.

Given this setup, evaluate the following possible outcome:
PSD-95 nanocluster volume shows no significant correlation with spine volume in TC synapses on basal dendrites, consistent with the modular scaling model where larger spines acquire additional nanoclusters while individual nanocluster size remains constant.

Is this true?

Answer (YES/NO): NO